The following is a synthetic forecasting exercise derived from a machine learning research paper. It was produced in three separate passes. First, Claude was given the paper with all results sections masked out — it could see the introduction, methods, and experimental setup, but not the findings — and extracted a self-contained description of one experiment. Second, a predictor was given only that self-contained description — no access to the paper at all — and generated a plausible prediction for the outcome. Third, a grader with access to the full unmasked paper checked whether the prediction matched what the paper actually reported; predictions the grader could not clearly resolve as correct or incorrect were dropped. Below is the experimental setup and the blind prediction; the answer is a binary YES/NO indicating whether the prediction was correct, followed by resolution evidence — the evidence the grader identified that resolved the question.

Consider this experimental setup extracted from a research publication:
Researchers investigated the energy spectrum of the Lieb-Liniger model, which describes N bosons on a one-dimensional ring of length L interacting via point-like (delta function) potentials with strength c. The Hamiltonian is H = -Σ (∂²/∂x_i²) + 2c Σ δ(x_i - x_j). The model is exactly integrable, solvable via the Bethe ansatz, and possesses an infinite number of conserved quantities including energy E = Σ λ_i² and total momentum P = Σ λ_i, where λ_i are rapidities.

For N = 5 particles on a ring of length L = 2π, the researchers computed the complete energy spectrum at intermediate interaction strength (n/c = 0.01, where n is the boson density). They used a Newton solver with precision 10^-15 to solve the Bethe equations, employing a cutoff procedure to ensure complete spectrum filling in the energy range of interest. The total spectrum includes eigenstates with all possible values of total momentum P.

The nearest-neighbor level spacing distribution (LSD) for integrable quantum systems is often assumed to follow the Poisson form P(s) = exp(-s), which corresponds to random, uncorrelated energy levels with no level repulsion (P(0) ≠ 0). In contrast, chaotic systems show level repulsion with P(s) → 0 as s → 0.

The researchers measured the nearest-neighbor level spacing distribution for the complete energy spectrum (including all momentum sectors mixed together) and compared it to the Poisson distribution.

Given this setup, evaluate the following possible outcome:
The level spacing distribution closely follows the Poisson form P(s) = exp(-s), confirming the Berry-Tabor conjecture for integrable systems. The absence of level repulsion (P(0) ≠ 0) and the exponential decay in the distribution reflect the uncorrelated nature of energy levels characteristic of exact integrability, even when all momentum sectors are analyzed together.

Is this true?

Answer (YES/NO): NO